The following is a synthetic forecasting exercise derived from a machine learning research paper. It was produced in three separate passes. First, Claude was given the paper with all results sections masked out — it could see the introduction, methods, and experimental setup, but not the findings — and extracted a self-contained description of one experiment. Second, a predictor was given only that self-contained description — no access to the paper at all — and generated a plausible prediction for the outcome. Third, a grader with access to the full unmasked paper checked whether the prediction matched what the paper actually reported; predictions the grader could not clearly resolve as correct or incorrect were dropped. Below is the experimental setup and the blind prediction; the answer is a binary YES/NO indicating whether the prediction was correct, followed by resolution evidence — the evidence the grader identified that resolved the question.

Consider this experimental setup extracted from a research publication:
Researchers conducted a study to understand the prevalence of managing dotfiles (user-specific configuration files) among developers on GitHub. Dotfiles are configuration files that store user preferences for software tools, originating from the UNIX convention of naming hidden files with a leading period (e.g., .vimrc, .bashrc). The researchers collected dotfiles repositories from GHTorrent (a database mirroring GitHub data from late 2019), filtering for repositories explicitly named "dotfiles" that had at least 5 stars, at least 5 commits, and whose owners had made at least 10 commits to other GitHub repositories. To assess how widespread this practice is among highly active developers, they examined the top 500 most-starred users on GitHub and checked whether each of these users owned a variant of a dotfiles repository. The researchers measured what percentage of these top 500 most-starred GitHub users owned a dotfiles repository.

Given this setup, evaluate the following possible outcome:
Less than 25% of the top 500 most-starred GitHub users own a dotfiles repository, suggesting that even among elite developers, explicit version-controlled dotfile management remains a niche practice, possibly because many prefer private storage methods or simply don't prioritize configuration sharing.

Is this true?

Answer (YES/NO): NO